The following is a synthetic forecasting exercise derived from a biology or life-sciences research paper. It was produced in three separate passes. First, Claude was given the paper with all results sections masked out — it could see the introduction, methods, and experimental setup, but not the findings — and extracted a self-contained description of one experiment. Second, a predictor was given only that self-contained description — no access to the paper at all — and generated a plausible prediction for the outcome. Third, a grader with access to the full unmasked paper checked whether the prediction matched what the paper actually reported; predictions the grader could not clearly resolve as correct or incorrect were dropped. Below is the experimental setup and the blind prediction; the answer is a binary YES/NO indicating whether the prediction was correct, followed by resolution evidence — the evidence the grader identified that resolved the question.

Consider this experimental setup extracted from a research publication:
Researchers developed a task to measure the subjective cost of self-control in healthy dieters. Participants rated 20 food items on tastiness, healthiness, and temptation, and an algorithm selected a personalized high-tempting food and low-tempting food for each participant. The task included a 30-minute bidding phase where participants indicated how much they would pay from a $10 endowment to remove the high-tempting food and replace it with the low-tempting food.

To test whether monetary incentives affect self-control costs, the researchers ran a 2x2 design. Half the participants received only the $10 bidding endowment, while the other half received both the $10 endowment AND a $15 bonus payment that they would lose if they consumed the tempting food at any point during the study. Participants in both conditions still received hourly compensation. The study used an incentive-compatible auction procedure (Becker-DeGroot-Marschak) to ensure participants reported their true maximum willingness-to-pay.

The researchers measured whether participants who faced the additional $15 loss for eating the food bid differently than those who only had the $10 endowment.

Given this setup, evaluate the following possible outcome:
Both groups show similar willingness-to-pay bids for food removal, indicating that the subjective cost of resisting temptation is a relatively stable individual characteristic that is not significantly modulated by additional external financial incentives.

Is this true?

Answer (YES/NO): NO